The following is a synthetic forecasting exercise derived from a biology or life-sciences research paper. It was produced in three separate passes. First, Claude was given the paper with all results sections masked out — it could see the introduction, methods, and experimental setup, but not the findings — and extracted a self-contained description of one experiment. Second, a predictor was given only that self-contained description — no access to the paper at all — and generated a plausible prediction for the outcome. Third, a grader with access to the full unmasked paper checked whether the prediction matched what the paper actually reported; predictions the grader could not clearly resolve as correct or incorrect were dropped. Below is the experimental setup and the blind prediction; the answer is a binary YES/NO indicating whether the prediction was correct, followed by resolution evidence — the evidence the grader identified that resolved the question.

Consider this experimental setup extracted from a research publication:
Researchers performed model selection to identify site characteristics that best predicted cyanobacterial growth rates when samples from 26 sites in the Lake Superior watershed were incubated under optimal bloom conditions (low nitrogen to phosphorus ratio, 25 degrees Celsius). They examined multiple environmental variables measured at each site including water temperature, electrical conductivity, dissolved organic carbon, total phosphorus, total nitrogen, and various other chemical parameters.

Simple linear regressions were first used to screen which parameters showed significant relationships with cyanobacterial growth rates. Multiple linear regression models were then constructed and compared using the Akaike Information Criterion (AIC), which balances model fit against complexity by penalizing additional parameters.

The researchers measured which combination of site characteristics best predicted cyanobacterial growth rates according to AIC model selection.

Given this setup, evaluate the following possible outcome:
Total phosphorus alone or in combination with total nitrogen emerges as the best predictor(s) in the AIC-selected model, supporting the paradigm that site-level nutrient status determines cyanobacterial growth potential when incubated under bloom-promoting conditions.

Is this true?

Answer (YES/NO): NO